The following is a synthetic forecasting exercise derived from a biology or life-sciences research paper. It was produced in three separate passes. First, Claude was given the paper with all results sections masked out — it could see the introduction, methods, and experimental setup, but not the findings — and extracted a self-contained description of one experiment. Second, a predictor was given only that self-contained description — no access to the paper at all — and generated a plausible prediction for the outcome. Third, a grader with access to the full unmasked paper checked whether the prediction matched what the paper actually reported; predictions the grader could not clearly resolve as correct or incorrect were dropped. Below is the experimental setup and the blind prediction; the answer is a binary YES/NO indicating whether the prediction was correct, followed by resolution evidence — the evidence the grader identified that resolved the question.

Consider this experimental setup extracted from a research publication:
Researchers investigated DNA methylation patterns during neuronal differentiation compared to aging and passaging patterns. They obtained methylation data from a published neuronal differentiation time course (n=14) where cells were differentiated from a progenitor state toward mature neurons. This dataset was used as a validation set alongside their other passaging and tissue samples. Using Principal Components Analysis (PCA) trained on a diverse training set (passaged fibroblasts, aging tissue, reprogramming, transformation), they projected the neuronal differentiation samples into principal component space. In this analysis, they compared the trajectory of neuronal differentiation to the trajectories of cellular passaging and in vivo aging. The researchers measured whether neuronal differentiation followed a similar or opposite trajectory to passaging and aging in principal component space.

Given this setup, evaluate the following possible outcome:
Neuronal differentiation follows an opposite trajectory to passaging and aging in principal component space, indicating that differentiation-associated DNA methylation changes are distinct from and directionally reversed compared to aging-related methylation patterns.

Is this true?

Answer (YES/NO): NO